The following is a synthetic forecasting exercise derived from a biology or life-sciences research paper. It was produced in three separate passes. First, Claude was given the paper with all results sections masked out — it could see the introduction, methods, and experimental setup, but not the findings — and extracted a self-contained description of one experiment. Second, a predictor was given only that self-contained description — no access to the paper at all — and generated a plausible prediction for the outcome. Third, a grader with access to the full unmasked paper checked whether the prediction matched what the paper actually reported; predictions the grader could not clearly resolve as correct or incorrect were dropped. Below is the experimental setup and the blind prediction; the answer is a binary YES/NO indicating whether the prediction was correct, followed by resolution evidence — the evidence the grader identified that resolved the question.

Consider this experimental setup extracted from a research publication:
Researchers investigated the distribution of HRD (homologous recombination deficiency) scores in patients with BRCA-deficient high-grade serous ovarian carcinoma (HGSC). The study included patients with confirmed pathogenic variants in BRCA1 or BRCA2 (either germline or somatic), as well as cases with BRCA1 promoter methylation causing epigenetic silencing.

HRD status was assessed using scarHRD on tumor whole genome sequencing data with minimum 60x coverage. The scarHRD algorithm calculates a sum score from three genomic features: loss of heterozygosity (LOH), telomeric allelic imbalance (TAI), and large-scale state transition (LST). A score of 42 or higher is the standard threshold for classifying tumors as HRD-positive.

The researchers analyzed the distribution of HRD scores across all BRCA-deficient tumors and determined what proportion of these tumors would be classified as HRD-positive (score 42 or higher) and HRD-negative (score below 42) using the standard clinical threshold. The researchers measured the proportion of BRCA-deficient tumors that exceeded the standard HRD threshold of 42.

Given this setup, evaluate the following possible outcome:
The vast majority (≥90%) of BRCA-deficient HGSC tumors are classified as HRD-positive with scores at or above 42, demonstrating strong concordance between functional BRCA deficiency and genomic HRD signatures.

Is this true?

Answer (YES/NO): YES